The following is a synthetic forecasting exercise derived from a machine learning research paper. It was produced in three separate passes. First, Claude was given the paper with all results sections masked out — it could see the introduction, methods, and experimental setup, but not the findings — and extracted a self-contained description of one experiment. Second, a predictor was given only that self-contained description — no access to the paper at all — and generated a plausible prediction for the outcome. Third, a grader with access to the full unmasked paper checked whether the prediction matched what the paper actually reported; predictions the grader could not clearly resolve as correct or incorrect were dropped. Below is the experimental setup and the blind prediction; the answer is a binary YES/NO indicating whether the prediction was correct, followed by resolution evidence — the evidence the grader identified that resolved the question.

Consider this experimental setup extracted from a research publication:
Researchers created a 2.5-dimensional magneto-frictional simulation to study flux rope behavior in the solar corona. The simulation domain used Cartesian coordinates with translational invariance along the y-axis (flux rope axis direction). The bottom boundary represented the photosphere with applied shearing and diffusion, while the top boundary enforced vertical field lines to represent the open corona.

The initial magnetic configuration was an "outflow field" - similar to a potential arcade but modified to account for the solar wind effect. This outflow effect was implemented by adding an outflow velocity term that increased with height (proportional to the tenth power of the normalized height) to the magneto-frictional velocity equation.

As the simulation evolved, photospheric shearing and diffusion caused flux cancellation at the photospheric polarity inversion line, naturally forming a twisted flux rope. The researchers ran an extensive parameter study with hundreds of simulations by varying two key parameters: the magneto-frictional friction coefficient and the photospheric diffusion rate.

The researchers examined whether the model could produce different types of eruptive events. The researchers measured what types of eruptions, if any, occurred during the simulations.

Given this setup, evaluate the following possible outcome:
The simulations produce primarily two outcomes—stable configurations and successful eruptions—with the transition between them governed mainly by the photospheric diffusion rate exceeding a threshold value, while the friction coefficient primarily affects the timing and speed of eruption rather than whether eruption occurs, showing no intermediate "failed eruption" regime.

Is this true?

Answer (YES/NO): NO